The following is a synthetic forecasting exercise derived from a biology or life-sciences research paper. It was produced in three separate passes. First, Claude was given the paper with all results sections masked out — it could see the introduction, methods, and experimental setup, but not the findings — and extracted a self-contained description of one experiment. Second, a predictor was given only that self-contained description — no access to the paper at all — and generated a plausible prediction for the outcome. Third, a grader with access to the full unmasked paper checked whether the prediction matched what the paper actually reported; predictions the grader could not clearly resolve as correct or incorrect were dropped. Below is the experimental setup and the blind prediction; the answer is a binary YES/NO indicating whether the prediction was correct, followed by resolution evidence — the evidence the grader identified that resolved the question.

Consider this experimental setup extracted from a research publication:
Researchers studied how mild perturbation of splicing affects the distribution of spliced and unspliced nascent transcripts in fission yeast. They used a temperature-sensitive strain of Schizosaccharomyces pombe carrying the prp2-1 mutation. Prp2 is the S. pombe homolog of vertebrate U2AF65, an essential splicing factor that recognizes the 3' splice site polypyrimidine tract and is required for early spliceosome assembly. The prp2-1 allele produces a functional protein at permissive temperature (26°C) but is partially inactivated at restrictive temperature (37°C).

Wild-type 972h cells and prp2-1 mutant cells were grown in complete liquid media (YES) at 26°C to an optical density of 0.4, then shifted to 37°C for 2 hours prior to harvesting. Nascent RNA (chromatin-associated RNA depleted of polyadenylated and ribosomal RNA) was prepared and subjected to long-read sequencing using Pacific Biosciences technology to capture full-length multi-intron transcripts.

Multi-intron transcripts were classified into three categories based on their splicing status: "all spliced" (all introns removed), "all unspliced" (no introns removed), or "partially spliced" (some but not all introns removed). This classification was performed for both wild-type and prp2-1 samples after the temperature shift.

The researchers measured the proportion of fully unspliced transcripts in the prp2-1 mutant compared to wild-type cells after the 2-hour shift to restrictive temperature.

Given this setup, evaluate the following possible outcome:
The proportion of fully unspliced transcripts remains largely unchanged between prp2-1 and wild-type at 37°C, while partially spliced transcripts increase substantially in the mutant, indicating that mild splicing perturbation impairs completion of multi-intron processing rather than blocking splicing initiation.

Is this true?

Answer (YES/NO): NO